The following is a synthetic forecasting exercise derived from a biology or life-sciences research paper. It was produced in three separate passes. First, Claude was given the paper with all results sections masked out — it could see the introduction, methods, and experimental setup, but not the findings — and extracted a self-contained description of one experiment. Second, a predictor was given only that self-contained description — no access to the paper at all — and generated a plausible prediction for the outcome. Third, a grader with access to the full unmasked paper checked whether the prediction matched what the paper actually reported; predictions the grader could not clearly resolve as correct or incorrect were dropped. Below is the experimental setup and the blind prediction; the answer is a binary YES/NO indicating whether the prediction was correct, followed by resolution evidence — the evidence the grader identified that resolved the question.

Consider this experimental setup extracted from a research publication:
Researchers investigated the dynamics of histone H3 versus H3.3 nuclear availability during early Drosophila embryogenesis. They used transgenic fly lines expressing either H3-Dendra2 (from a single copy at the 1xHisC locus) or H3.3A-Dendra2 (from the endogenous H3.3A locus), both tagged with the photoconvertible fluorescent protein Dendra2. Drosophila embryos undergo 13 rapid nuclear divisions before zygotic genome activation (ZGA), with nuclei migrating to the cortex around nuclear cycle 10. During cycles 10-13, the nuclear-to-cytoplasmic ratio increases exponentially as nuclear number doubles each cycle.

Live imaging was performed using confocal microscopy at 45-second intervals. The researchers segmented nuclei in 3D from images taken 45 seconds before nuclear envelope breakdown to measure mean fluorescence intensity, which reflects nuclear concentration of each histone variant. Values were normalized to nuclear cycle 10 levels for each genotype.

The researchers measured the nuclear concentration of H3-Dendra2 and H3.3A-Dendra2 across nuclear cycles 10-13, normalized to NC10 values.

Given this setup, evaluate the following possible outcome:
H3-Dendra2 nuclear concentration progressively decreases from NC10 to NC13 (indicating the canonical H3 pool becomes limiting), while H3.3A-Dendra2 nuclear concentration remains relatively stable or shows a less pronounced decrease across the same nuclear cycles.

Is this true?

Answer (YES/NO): YES